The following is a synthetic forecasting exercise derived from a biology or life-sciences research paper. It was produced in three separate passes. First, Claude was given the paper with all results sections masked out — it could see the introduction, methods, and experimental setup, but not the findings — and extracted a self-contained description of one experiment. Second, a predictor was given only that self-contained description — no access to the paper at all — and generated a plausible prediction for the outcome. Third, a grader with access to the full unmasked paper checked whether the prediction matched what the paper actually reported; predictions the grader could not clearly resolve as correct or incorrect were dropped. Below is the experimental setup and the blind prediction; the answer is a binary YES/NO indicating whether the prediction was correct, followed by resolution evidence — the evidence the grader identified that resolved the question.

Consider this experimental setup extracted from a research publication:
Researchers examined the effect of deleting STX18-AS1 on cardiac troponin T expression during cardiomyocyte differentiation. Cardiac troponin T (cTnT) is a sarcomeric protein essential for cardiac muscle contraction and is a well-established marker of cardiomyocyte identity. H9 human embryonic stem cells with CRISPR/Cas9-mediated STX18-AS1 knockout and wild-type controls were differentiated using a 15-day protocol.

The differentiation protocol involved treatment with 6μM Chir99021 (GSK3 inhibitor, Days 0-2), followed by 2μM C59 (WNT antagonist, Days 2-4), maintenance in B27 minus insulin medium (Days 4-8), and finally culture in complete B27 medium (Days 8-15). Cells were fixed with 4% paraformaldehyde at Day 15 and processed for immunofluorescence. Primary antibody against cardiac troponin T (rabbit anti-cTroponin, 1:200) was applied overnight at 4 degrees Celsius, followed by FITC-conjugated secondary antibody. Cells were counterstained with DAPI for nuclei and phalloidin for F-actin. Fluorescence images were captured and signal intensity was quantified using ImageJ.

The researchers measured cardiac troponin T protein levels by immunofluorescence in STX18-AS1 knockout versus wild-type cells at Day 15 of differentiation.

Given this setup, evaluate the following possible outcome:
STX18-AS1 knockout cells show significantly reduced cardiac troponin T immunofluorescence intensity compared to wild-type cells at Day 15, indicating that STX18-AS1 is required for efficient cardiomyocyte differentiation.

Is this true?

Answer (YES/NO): YES